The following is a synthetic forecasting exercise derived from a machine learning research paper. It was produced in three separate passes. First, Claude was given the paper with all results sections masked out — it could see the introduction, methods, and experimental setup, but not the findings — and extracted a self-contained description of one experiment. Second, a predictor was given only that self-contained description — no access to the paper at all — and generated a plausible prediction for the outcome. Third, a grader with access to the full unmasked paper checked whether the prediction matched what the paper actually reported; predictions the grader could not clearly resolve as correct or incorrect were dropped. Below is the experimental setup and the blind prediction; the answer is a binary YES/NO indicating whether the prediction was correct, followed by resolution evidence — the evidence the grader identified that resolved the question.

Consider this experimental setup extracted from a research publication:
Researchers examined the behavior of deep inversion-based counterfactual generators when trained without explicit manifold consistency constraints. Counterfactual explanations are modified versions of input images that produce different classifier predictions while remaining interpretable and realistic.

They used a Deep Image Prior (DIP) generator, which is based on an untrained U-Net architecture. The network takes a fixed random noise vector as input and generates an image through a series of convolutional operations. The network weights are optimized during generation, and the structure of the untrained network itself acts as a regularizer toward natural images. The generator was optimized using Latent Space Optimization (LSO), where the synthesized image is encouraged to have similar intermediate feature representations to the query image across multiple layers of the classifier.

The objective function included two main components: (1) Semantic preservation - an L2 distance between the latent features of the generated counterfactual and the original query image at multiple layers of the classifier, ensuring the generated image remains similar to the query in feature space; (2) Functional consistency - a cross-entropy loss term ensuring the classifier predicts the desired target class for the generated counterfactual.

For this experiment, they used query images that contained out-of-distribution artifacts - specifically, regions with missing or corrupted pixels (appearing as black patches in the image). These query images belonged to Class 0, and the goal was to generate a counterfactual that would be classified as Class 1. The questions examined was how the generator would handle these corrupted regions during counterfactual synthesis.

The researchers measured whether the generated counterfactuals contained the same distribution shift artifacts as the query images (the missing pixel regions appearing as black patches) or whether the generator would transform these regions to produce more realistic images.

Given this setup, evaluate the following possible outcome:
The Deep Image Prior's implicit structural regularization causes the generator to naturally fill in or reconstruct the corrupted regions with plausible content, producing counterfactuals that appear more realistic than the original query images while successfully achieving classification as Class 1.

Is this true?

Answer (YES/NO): NO